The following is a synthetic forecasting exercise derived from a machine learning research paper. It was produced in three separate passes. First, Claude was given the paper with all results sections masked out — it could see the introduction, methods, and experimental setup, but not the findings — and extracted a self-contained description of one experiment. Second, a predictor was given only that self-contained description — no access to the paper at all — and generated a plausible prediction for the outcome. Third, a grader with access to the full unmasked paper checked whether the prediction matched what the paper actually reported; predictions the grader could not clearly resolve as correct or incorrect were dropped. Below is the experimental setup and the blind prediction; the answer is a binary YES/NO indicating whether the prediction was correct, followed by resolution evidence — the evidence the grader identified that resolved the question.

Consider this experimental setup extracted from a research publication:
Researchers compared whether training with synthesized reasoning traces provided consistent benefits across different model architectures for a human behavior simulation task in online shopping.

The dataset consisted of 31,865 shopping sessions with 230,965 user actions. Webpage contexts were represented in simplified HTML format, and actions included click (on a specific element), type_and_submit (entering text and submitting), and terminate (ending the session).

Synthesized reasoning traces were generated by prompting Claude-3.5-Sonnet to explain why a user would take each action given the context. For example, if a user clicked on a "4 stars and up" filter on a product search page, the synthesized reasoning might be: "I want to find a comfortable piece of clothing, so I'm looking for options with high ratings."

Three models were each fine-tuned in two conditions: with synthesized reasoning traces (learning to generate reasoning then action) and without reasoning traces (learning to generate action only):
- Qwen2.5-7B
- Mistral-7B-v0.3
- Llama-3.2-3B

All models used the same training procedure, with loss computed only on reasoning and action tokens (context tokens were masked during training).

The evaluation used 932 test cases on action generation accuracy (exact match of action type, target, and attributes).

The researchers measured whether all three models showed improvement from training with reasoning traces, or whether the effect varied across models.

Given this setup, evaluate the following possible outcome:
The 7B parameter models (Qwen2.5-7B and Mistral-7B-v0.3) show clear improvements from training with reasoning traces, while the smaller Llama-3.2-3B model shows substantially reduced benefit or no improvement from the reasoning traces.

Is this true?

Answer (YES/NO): NO